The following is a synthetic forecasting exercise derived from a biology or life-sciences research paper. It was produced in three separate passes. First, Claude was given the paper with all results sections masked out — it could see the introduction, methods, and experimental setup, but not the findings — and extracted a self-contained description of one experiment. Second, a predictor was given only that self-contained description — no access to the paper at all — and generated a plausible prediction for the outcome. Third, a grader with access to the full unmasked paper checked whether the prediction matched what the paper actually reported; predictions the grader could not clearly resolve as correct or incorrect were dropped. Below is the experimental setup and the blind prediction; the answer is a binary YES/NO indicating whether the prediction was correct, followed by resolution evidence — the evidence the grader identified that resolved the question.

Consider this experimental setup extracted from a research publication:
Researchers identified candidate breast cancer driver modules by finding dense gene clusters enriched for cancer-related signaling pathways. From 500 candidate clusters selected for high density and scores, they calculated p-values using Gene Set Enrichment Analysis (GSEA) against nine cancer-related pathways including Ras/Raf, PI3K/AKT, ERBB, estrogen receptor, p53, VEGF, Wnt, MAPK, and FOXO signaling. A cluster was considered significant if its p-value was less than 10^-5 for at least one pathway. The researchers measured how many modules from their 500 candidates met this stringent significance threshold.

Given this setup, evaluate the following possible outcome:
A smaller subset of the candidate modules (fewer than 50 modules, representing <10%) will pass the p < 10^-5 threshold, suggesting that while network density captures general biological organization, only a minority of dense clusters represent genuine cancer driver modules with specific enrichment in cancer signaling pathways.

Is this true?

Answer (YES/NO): NO